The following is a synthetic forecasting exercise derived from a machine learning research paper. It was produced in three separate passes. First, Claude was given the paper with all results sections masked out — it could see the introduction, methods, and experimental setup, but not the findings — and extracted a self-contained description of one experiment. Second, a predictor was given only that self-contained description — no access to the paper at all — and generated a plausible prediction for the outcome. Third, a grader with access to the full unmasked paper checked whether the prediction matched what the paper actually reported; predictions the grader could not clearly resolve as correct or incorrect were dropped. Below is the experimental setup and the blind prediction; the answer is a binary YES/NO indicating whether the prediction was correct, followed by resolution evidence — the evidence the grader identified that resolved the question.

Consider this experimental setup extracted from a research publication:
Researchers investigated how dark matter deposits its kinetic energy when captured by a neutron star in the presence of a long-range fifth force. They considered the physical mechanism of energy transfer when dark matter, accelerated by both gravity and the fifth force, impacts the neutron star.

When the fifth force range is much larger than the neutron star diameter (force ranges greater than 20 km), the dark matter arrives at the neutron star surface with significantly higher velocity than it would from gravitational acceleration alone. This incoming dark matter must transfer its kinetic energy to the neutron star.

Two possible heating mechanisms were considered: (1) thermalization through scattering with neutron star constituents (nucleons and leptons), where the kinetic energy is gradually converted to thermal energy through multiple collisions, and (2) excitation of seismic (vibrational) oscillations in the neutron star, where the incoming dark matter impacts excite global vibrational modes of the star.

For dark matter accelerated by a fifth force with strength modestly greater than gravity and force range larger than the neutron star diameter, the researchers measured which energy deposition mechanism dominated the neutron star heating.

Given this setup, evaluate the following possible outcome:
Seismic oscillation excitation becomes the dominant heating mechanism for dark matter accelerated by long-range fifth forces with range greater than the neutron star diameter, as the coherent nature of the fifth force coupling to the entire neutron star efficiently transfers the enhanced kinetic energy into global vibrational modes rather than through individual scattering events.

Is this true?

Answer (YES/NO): YES